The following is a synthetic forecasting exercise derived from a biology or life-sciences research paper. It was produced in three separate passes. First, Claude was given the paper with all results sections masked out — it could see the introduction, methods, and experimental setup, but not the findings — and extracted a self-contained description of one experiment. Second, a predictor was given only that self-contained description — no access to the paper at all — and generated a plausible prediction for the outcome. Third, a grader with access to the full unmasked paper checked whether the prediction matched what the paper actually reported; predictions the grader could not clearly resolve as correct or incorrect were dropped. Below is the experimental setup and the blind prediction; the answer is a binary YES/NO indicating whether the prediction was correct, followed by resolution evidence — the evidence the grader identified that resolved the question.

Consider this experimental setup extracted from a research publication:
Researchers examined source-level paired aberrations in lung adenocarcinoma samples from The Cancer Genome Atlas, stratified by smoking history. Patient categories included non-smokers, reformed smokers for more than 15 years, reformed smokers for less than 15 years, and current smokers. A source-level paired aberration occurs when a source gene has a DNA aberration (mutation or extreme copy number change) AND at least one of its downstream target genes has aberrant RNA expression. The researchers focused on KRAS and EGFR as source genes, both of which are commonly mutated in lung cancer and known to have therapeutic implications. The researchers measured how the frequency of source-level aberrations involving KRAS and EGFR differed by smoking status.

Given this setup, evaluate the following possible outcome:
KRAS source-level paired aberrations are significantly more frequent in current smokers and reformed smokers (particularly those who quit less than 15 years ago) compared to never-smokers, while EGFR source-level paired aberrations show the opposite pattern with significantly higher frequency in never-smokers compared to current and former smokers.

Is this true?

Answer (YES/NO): YES